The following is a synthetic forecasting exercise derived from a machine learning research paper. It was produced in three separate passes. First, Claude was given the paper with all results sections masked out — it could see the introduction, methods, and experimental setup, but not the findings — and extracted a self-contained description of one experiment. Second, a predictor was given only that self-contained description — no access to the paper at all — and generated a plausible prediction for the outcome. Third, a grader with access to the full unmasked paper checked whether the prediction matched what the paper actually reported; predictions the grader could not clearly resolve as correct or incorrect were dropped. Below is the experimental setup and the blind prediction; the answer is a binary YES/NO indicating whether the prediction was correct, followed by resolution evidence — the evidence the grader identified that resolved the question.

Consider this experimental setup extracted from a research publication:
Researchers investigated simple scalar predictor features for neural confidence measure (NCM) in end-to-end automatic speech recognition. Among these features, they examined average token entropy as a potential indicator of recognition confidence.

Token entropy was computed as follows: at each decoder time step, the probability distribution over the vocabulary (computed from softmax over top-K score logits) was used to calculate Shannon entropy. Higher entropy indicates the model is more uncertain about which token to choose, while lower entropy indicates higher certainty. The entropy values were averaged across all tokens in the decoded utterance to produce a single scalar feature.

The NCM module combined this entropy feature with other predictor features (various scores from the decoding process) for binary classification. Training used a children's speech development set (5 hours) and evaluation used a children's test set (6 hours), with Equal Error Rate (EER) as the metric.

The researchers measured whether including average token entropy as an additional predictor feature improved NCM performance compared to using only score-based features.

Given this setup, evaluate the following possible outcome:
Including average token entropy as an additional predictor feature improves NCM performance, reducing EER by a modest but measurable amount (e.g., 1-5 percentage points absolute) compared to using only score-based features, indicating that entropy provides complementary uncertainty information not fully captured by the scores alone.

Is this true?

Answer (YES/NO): YES